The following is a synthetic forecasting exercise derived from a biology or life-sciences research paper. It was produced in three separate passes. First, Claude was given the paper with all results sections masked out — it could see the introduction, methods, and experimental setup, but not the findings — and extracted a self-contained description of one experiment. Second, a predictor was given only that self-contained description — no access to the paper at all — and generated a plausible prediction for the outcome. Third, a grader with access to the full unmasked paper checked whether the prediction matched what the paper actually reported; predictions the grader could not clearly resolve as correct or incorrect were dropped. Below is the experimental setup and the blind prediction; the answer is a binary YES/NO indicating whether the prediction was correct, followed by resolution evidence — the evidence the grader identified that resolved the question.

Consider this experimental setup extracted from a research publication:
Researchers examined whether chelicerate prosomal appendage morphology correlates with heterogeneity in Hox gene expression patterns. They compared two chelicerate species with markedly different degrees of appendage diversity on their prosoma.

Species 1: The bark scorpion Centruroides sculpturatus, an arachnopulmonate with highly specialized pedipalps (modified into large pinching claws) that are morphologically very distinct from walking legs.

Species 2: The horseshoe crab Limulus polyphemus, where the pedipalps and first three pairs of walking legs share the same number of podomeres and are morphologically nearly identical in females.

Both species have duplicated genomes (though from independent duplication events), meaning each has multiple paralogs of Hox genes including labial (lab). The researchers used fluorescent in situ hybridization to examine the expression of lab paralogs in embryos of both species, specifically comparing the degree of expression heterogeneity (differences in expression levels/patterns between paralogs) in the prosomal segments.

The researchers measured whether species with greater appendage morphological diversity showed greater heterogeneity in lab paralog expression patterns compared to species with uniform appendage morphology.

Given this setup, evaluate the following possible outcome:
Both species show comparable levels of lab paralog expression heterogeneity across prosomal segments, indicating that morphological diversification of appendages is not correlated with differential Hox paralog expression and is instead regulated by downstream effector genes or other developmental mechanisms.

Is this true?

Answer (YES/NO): NO